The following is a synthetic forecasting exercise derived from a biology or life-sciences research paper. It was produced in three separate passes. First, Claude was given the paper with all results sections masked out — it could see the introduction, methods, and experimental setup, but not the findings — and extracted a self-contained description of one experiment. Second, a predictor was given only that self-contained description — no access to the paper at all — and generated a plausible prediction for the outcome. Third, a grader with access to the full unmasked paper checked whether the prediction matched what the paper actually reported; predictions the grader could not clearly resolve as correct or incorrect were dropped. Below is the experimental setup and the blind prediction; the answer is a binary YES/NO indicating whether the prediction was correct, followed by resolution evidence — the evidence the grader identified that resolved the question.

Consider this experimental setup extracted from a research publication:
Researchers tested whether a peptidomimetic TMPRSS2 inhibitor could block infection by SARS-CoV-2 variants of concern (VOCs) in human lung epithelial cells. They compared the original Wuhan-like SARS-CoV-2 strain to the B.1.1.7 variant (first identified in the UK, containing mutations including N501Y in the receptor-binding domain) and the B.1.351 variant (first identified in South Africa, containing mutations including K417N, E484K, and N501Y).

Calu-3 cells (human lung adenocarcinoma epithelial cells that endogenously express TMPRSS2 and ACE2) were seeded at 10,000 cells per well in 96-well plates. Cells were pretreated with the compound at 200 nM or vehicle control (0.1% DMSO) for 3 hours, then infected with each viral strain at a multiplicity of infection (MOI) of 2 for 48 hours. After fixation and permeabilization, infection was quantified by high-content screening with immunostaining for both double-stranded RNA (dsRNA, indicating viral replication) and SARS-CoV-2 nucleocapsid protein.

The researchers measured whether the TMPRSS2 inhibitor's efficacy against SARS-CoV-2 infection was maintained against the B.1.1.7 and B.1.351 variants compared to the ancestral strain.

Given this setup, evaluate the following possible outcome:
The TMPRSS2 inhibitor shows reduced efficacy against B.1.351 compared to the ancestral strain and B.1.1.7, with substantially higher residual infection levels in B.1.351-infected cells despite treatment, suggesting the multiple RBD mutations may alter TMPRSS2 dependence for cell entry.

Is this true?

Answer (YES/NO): NO